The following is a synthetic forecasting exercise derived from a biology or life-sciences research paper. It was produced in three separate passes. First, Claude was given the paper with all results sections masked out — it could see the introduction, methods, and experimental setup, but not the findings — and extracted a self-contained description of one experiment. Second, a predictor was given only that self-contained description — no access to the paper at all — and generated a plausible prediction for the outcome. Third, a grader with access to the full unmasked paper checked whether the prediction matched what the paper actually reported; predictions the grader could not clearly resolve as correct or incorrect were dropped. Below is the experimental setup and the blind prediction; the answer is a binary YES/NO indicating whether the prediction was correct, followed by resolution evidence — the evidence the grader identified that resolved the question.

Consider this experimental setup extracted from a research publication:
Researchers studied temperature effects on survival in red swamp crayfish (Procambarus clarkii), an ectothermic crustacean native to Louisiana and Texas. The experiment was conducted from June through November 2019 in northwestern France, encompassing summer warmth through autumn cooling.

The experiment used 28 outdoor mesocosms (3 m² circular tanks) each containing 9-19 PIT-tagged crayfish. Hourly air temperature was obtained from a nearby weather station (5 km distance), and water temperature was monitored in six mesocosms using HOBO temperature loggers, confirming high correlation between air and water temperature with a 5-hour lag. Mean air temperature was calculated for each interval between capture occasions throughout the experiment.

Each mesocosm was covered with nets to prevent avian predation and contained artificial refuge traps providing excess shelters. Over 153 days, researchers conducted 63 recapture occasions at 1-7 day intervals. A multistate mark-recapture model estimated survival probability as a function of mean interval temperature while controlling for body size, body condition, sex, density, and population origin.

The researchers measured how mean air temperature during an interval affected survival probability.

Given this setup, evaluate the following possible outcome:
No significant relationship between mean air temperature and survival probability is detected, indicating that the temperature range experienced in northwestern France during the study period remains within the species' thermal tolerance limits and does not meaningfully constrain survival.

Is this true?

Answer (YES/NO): NO